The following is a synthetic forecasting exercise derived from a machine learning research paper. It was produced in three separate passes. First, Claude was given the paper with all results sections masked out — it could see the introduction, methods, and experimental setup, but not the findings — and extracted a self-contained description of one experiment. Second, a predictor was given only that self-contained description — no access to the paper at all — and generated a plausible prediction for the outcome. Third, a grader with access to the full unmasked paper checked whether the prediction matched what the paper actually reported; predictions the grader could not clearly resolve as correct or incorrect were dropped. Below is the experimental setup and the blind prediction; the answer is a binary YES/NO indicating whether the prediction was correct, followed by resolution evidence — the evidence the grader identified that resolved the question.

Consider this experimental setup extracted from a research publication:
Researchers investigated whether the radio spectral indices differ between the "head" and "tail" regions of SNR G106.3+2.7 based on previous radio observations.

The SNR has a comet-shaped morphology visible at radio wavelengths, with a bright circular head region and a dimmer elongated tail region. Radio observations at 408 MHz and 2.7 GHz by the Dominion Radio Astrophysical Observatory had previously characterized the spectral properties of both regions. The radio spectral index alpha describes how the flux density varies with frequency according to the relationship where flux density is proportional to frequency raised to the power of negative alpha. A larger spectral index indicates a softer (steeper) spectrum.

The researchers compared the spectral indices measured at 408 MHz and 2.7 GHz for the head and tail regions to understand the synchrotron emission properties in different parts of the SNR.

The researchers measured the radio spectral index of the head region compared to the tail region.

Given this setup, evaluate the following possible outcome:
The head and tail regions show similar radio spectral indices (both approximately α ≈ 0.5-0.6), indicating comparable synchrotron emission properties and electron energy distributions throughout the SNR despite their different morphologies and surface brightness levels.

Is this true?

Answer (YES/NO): NO